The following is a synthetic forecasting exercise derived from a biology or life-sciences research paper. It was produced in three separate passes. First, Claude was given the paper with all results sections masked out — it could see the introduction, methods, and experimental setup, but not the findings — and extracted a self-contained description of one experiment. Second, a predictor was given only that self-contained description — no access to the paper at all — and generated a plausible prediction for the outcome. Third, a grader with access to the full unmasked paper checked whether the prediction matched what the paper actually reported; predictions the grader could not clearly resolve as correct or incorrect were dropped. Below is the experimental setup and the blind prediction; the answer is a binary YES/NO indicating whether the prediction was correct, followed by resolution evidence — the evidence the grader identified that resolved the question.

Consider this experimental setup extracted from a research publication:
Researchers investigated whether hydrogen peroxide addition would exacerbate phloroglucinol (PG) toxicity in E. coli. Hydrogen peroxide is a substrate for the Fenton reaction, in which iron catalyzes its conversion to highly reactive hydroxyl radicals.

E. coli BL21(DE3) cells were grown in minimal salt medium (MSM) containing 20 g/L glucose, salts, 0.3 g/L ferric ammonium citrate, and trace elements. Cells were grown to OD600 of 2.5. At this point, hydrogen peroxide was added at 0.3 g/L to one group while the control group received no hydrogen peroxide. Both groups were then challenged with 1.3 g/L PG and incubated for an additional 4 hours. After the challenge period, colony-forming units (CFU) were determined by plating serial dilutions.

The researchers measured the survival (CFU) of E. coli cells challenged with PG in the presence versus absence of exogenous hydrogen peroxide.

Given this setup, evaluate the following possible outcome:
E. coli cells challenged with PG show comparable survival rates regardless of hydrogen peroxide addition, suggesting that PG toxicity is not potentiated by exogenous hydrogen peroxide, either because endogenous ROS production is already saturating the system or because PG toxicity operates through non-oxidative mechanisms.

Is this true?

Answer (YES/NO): NO